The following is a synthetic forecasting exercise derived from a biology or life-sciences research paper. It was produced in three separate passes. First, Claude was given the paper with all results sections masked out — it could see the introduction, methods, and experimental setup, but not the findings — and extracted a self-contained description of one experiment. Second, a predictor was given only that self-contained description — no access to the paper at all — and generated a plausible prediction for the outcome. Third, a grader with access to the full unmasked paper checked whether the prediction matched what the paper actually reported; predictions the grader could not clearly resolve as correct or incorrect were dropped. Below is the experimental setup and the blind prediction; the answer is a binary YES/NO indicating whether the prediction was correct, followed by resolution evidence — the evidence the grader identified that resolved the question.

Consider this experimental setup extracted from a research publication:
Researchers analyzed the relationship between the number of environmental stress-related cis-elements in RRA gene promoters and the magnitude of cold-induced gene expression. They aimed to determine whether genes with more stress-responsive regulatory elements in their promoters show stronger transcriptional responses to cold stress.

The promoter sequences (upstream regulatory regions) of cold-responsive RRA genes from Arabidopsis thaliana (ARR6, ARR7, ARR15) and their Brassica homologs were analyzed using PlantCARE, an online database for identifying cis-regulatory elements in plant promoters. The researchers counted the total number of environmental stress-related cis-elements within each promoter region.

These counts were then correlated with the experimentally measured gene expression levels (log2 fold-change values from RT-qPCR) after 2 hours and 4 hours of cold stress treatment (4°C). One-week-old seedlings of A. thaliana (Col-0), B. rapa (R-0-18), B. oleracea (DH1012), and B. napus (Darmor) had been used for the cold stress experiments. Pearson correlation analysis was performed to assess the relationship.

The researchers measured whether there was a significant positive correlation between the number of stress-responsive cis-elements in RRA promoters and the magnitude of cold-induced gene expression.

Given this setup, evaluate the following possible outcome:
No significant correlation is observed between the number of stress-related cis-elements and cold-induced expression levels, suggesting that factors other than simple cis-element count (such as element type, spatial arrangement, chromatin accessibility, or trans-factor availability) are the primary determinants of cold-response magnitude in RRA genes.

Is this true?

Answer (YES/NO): YES